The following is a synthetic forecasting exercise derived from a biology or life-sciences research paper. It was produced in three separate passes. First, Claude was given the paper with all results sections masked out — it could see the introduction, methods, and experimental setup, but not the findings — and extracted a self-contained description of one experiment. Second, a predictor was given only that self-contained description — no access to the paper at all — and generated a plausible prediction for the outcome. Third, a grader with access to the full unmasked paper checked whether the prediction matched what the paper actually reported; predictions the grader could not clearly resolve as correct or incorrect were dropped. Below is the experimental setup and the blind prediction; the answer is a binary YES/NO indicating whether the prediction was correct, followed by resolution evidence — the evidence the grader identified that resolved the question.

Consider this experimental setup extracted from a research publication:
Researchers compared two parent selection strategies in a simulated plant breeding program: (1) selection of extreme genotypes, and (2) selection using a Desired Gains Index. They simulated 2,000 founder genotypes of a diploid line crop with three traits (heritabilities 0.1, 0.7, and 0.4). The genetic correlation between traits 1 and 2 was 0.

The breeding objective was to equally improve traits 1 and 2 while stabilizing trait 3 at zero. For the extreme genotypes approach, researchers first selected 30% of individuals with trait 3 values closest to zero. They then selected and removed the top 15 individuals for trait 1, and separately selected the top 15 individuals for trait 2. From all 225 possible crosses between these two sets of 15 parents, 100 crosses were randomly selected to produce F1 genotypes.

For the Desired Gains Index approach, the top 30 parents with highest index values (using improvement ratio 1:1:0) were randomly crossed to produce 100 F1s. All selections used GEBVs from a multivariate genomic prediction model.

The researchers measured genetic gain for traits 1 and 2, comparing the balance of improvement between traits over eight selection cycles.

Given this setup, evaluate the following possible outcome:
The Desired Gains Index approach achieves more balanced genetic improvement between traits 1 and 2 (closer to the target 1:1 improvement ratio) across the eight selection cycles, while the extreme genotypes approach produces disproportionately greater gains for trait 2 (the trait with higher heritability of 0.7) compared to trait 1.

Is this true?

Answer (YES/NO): NO